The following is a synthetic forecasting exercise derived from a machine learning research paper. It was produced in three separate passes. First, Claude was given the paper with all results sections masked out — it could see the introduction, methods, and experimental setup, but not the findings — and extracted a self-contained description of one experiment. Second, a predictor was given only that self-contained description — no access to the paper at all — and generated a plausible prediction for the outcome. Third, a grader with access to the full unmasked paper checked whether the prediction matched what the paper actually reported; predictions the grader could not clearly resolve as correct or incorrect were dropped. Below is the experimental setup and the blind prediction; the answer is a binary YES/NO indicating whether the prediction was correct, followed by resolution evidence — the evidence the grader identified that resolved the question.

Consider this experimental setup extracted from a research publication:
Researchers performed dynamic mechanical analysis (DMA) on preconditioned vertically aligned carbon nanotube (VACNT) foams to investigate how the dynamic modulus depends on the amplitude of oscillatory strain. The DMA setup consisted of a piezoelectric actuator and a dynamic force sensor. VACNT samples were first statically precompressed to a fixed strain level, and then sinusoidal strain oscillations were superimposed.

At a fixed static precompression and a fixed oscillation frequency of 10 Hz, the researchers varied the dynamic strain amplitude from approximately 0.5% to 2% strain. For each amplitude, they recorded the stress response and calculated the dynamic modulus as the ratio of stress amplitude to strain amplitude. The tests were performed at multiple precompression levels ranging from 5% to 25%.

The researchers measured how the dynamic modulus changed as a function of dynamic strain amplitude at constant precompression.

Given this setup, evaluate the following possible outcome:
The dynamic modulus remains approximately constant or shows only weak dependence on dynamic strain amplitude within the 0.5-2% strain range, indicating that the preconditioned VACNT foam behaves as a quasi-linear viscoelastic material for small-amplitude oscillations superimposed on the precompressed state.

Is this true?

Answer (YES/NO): NO